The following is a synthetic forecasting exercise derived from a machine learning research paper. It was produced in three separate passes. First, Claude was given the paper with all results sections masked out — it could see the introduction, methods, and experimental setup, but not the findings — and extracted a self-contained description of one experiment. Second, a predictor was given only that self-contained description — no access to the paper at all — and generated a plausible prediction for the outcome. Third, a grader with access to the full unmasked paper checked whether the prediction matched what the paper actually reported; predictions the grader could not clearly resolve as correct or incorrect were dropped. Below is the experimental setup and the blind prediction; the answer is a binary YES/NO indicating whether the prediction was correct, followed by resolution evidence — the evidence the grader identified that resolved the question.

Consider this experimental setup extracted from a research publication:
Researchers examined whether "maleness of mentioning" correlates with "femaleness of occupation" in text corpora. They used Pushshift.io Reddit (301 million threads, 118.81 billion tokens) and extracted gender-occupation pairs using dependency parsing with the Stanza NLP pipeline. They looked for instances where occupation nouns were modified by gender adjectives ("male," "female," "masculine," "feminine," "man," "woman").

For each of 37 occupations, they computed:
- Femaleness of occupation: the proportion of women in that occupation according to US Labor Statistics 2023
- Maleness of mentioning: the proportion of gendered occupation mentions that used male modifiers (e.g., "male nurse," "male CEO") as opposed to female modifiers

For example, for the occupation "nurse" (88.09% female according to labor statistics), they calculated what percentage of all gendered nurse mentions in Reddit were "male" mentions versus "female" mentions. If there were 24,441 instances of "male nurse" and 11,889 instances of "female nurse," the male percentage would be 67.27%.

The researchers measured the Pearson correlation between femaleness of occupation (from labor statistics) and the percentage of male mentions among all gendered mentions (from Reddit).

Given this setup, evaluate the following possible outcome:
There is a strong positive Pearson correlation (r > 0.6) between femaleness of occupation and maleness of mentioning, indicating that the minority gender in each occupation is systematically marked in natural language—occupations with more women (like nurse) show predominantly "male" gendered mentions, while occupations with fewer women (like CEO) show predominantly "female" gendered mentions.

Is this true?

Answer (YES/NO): NO